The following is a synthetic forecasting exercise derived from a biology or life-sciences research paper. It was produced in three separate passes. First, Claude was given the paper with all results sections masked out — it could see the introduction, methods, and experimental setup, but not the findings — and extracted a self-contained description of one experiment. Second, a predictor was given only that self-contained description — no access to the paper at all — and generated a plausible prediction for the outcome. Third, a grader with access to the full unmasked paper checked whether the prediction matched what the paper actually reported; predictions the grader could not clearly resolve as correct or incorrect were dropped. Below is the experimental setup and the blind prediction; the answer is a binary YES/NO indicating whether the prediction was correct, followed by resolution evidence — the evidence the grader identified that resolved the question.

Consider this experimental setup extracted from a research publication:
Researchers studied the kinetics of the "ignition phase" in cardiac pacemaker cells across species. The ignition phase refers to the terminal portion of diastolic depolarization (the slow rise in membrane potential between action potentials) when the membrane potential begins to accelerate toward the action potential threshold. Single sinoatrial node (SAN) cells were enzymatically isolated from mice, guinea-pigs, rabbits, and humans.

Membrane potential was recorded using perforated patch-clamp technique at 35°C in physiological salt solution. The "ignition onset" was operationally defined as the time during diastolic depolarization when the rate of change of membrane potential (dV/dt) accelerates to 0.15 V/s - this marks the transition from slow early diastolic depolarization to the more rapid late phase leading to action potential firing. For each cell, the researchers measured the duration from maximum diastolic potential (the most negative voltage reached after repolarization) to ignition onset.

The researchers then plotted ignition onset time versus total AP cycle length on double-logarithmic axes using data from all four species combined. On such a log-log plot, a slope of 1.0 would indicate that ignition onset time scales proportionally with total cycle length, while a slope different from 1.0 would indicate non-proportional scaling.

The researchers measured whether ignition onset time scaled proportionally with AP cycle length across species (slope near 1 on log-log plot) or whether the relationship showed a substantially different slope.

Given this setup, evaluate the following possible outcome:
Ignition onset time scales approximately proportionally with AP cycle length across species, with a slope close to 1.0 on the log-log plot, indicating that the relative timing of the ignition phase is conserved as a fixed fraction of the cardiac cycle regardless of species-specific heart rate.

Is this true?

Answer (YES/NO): YES